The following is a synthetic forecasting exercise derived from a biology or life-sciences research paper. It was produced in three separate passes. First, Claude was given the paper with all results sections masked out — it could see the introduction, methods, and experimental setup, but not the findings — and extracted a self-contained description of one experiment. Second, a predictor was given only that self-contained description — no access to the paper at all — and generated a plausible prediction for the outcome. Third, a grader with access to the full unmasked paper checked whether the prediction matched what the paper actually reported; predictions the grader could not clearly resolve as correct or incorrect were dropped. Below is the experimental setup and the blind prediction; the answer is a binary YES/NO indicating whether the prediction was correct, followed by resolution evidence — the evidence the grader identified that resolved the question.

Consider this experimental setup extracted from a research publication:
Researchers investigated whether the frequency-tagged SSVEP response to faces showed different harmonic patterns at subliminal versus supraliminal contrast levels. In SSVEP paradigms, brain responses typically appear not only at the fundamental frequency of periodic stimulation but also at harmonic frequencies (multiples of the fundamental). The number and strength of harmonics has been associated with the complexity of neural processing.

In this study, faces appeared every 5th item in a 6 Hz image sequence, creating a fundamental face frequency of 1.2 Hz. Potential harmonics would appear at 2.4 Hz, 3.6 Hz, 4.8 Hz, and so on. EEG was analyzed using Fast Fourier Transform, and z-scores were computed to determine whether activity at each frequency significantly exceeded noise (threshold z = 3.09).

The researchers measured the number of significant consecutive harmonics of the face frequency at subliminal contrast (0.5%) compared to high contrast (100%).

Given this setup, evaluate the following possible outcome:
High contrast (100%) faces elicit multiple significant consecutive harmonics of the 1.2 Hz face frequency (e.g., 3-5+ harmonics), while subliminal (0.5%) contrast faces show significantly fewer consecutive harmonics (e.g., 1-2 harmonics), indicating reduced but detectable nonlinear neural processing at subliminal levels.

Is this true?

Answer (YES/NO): NO